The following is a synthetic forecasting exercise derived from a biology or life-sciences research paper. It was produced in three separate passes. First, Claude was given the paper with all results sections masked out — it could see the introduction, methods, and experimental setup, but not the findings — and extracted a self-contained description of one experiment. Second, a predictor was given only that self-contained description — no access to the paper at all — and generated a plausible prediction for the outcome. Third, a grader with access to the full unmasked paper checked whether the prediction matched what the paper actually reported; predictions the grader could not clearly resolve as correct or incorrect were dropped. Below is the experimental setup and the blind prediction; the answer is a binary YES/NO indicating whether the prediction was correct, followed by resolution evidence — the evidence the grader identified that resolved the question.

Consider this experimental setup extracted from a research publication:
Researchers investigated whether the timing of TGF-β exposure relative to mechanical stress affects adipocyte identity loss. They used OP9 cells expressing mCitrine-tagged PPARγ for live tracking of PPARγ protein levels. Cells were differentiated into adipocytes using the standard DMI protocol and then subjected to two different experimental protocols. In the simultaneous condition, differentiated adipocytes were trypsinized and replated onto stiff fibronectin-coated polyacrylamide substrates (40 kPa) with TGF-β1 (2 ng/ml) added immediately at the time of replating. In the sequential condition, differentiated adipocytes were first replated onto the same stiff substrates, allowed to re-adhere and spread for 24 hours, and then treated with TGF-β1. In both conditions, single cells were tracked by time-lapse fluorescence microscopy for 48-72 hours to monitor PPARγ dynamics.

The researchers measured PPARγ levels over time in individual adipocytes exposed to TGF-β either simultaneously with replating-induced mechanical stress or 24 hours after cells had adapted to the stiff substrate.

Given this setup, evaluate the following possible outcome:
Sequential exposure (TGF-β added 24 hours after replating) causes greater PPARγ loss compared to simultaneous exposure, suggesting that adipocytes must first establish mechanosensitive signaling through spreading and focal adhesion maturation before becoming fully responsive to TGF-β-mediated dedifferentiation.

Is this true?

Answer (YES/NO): NO